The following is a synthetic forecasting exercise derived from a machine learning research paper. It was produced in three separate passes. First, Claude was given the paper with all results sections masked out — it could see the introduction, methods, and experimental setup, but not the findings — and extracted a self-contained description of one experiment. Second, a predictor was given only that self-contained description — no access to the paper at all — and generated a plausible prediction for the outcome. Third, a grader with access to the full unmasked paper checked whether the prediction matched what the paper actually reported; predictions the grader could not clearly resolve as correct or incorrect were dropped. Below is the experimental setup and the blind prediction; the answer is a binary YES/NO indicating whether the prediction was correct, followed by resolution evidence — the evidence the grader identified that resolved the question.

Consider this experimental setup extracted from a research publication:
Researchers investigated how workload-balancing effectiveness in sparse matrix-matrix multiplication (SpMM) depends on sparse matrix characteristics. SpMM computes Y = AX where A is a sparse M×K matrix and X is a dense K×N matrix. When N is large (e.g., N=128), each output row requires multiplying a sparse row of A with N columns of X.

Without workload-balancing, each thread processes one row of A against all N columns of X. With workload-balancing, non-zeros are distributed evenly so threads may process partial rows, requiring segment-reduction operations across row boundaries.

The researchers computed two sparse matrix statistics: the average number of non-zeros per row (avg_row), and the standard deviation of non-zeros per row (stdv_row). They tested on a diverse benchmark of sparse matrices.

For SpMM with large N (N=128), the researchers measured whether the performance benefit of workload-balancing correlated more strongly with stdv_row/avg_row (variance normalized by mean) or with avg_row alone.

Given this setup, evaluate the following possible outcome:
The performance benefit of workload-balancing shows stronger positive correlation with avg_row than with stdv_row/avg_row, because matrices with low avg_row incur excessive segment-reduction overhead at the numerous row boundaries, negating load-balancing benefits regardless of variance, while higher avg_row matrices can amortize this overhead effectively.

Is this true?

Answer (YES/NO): NO